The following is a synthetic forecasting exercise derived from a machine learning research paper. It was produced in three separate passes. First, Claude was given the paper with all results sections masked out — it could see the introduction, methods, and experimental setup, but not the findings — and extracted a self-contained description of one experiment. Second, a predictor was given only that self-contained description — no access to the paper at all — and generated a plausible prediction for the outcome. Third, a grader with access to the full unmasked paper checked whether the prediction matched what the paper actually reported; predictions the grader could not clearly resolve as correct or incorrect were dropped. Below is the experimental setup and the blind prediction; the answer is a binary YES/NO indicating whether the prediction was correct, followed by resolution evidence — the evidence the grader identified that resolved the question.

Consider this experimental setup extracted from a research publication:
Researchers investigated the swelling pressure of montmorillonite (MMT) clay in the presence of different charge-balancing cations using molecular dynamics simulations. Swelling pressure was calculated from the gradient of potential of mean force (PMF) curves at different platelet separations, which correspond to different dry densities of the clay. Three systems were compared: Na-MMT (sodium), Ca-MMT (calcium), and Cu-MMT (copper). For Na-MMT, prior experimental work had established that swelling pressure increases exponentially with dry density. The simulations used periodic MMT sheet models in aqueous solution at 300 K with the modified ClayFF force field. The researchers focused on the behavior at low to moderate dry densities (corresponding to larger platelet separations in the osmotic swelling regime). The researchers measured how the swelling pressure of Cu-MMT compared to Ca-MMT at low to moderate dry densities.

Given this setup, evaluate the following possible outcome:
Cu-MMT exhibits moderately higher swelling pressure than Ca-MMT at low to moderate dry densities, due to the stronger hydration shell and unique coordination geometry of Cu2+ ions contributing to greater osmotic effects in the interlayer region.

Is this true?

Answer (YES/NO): NO